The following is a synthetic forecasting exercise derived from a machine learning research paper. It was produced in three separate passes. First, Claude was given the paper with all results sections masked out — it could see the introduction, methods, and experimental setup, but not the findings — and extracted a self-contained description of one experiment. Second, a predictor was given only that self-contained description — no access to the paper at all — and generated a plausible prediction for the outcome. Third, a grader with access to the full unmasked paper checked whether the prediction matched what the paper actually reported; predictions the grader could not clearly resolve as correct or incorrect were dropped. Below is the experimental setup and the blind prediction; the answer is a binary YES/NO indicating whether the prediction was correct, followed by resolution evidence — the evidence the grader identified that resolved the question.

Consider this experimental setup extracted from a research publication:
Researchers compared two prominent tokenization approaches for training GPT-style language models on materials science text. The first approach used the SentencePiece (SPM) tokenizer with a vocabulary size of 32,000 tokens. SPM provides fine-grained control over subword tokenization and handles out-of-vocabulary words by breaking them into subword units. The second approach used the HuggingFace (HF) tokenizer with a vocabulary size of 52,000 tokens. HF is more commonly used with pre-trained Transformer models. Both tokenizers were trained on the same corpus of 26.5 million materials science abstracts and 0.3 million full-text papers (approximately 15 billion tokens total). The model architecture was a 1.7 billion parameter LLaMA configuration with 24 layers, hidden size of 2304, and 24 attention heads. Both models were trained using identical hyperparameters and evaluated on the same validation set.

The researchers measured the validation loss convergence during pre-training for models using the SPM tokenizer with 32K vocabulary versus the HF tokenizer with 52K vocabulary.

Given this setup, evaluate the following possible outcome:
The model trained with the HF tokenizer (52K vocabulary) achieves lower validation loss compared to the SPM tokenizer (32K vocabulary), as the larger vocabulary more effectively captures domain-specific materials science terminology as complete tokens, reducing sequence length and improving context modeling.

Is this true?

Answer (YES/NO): NO